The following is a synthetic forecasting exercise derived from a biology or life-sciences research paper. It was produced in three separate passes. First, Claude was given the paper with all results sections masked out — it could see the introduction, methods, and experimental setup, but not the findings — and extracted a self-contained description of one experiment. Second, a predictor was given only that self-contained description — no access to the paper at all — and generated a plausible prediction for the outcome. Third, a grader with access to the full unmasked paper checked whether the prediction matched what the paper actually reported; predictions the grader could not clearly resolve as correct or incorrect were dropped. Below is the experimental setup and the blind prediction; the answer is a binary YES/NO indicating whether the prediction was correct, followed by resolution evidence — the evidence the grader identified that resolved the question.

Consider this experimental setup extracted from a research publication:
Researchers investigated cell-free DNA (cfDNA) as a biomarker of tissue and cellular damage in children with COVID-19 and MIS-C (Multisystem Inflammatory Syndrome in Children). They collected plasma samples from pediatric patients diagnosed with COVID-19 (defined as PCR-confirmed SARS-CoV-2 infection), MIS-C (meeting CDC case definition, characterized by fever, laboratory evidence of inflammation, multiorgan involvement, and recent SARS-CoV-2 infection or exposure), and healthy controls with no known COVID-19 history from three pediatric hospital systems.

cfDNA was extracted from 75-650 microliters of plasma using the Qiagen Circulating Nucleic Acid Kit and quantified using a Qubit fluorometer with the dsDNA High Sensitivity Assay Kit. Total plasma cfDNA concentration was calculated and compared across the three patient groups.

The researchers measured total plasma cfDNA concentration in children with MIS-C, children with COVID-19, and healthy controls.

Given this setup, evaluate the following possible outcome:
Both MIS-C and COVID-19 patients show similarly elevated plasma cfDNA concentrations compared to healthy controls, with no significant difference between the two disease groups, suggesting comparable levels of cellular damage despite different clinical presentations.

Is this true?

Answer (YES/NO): NO